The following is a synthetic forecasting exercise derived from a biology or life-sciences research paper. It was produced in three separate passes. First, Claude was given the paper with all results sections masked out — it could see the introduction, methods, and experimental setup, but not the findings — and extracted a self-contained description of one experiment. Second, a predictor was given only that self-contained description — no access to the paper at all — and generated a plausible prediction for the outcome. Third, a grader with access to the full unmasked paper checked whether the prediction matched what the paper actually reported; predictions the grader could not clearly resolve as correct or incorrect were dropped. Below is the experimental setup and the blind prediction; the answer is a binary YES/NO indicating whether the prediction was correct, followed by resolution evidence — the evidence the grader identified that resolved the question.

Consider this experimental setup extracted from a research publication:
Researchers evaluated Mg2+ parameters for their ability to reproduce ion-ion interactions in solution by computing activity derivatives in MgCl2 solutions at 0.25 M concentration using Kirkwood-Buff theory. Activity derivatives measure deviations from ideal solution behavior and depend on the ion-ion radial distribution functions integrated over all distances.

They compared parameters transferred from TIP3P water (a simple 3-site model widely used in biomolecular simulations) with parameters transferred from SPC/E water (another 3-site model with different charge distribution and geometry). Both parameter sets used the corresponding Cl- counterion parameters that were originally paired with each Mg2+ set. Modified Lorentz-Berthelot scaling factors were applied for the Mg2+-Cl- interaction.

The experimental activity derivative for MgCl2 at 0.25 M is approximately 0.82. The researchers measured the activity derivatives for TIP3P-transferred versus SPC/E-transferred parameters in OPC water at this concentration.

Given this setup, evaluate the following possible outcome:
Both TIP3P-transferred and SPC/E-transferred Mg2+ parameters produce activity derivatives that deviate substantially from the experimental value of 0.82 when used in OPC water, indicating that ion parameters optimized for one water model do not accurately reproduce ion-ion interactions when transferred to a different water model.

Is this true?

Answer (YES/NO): NO